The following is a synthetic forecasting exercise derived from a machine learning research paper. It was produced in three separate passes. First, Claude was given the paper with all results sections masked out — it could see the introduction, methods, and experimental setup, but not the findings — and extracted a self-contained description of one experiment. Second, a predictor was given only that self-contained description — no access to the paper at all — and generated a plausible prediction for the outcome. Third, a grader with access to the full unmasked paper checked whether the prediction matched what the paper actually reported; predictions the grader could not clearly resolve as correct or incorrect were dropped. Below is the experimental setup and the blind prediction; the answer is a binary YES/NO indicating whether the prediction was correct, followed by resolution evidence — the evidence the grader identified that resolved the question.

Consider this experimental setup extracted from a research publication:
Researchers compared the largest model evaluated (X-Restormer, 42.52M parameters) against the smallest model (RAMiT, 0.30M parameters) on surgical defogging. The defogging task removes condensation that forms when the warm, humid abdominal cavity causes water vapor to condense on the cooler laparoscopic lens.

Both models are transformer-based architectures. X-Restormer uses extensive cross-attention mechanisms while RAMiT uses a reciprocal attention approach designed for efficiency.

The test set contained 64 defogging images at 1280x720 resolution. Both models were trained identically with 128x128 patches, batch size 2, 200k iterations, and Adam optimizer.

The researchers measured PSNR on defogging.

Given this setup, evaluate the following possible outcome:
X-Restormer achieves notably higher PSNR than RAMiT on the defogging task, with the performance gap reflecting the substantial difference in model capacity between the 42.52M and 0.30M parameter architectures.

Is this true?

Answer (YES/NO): NO